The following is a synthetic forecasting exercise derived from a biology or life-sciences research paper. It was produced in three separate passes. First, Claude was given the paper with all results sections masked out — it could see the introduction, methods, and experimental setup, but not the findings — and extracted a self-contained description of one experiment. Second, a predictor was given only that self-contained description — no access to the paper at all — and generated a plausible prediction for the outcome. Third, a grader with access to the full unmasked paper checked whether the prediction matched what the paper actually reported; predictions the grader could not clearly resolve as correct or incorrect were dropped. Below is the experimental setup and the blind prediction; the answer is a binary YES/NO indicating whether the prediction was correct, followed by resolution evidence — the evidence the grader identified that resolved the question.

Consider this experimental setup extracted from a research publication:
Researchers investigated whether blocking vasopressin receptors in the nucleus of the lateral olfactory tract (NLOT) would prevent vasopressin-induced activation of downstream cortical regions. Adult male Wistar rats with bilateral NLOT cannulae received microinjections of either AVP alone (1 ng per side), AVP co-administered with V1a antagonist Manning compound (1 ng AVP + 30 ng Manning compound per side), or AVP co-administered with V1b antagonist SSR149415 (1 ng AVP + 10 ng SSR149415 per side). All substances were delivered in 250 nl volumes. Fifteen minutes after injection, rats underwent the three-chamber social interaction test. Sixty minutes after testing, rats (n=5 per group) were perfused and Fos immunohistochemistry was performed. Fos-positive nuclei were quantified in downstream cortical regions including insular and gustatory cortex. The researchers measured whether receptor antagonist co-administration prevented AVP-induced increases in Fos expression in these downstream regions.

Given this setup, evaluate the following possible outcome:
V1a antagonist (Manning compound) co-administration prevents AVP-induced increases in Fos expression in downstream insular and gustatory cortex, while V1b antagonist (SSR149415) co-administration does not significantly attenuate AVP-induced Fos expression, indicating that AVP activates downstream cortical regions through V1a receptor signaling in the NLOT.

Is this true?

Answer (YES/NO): NO